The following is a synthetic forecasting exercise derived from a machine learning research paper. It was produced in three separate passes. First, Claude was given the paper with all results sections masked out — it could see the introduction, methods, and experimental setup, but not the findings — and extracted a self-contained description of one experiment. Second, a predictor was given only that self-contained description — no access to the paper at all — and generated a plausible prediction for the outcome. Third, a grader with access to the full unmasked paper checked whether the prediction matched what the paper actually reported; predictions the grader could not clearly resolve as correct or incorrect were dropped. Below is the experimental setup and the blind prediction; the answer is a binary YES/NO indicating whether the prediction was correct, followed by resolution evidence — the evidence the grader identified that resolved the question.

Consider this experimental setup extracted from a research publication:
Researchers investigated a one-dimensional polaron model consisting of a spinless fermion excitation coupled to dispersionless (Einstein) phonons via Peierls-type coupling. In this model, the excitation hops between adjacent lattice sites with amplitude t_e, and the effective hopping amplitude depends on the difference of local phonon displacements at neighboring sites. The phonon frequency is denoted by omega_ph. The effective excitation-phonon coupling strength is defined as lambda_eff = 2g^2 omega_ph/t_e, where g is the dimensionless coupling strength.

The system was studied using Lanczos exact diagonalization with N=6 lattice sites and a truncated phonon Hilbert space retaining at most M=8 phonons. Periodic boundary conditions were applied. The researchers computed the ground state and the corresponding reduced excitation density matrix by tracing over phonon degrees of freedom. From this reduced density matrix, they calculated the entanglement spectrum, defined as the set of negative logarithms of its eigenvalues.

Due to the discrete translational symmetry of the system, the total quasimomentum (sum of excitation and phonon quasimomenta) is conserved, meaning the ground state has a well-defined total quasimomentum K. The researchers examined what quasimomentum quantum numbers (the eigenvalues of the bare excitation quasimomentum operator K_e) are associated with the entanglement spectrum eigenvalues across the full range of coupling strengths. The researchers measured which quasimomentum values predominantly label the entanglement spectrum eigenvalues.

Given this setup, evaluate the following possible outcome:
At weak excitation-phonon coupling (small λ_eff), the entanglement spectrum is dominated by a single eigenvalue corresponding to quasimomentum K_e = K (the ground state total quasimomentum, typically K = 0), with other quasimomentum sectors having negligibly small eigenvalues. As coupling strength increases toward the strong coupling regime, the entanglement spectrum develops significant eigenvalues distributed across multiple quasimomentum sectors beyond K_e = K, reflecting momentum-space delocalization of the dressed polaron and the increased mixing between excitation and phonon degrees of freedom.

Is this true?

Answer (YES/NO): NO